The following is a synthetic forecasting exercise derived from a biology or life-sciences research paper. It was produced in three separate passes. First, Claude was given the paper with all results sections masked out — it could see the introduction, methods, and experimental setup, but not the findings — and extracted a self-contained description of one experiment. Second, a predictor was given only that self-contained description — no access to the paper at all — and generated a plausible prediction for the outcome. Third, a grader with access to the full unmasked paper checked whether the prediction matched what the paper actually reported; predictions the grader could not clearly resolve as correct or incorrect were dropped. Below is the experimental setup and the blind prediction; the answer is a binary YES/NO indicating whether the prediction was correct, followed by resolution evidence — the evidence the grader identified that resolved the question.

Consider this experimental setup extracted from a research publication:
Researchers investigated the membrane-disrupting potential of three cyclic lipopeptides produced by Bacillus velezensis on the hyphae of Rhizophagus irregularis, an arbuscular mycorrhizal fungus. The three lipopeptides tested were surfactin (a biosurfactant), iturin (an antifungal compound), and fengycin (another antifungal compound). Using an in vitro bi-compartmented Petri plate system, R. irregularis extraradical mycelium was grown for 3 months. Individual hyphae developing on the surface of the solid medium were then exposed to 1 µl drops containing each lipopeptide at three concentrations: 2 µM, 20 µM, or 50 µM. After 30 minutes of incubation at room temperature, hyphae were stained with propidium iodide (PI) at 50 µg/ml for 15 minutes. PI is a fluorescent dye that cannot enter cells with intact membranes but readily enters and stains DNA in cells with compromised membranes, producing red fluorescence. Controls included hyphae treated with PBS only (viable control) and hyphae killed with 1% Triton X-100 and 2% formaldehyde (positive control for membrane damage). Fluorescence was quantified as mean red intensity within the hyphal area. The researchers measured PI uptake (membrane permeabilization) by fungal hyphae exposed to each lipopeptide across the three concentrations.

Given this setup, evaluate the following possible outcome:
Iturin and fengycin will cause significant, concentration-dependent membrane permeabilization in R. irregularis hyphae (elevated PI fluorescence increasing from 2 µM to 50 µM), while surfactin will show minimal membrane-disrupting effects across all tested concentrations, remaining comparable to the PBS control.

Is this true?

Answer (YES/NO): NO